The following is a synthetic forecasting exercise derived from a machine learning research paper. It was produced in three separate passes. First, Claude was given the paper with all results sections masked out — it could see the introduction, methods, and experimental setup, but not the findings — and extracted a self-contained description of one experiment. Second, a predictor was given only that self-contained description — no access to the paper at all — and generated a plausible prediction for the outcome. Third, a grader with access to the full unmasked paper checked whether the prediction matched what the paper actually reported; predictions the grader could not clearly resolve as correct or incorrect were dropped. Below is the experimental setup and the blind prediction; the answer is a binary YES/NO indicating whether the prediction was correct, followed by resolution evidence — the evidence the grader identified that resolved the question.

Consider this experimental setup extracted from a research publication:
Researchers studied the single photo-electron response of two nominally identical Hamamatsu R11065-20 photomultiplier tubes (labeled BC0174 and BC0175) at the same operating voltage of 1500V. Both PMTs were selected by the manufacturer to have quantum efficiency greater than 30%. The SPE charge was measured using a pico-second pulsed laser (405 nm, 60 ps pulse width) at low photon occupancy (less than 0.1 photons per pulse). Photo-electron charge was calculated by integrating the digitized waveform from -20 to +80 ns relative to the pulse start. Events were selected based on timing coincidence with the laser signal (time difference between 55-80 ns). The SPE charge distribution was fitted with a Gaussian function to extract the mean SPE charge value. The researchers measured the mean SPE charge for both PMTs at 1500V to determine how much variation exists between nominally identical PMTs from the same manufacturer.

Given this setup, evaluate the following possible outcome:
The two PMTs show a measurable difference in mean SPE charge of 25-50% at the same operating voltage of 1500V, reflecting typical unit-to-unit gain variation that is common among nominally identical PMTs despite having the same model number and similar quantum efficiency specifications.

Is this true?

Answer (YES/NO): YES